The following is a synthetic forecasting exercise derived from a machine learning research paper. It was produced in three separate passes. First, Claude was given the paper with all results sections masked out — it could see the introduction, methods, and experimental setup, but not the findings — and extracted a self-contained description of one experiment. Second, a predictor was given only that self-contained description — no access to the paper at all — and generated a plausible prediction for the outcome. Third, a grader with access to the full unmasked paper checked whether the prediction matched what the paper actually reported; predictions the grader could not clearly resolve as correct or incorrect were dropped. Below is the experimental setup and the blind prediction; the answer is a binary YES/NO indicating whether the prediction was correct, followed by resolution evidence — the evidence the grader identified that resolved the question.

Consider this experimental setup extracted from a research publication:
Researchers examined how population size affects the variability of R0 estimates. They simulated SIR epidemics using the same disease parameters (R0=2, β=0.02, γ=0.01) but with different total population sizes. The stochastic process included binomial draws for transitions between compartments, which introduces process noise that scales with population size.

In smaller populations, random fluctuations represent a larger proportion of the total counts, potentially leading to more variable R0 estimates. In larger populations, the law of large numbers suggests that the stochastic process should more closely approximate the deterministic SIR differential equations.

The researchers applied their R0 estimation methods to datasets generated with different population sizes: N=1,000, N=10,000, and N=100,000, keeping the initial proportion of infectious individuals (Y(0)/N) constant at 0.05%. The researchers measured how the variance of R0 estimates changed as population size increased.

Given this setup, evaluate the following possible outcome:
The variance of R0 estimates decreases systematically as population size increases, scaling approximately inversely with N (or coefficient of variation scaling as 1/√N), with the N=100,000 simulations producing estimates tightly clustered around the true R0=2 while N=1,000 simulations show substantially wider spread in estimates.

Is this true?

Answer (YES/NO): NO